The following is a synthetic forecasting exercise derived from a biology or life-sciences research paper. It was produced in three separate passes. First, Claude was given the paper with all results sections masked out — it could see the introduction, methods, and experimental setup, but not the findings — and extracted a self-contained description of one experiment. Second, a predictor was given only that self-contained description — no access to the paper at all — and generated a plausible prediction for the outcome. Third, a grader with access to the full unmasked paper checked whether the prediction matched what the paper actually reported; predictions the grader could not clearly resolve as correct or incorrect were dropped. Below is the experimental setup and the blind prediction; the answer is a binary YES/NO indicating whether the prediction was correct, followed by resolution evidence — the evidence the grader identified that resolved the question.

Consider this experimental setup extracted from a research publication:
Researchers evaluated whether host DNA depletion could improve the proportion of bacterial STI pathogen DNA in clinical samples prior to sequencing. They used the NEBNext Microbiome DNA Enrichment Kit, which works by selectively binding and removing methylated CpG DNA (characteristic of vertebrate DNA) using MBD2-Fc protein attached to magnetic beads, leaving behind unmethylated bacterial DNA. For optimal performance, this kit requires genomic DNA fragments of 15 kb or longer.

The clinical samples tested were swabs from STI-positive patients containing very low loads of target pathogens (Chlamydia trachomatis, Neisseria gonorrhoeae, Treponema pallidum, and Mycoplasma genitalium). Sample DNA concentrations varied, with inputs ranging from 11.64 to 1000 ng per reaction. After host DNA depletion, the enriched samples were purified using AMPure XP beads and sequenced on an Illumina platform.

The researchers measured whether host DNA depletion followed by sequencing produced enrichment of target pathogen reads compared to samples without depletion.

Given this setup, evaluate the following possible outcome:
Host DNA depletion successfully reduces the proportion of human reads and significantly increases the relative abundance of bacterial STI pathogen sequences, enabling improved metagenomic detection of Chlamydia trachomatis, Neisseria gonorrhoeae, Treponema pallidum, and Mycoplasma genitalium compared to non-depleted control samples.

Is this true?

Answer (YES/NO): NO